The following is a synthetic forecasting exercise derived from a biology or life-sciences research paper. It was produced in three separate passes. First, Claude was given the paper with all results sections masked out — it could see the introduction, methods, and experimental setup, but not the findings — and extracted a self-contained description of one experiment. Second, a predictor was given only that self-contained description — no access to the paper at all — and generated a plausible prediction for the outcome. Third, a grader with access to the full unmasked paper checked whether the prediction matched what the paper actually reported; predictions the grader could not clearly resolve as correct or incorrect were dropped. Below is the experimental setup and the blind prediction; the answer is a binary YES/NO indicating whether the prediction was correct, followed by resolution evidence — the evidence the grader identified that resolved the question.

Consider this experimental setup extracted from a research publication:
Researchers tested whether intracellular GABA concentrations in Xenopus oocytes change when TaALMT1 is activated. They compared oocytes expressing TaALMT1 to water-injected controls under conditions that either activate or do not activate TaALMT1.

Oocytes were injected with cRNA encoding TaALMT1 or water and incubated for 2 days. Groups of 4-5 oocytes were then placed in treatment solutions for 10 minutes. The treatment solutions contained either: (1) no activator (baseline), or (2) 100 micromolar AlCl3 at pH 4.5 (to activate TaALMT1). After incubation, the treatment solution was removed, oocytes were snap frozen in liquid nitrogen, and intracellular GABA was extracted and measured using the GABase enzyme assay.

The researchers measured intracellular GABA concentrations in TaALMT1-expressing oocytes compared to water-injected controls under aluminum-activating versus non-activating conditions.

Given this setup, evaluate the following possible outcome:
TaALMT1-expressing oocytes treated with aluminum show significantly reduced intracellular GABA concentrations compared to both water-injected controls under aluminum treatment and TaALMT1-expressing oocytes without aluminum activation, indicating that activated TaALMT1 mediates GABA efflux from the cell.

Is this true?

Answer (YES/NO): YES